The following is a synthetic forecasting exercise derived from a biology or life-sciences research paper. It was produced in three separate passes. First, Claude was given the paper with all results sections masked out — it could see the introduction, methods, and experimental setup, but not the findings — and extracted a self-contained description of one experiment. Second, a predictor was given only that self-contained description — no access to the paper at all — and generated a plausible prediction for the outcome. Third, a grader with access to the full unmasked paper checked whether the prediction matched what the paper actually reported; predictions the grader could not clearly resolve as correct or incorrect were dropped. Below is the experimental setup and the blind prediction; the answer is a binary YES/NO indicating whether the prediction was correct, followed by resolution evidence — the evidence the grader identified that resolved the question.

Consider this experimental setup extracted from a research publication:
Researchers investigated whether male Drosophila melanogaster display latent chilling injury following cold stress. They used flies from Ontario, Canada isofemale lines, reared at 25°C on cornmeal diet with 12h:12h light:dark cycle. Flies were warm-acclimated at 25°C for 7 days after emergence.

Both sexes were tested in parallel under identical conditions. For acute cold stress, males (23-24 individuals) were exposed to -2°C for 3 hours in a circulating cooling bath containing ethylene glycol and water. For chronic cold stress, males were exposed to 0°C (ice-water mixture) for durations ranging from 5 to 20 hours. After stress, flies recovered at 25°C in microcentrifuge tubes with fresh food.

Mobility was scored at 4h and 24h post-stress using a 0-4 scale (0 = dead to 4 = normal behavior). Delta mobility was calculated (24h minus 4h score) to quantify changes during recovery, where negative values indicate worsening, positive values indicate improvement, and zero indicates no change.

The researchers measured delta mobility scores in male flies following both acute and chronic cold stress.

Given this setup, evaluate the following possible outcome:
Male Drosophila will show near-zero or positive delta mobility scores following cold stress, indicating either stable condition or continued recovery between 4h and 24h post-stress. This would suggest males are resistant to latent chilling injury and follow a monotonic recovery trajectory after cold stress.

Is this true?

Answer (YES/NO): YES